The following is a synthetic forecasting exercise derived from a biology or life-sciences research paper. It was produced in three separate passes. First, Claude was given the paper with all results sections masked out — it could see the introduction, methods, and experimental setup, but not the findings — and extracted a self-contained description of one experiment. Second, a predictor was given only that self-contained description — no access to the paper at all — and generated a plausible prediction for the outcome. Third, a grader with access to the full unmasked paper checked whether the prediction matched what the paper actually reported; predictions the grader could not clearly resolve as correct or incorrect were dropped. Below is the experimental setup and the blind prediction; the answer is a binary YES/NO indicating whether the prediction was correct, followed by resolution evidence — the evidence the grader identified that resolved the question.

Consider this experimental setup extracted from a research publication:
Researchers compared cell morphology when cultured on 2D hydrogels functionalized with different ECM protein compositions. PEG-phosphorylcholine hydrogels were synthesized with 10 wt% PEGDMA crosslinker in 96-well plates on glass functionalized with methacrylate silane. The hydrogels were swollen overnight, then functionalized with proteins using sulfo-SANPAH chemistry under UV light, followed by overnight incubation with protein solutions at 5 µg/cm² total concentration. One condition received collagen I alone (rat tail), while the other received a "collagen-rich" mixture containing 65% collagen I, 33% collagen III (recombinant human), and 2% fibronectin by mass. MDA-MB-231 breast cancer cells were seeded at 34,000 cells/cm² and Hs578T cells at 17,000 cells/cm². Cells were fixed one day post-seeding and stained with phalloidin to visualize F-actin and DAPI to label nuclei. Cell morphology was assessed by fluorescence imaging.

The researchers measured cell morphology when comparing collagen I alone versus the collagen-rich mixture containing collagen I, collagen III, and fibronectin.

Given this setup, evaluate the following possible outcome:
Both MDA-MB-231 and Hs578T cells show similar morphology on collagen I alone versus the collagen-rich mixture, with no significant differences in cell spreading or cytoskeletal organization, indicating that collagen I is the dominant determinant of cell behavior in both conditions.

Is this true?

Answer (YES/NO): NO